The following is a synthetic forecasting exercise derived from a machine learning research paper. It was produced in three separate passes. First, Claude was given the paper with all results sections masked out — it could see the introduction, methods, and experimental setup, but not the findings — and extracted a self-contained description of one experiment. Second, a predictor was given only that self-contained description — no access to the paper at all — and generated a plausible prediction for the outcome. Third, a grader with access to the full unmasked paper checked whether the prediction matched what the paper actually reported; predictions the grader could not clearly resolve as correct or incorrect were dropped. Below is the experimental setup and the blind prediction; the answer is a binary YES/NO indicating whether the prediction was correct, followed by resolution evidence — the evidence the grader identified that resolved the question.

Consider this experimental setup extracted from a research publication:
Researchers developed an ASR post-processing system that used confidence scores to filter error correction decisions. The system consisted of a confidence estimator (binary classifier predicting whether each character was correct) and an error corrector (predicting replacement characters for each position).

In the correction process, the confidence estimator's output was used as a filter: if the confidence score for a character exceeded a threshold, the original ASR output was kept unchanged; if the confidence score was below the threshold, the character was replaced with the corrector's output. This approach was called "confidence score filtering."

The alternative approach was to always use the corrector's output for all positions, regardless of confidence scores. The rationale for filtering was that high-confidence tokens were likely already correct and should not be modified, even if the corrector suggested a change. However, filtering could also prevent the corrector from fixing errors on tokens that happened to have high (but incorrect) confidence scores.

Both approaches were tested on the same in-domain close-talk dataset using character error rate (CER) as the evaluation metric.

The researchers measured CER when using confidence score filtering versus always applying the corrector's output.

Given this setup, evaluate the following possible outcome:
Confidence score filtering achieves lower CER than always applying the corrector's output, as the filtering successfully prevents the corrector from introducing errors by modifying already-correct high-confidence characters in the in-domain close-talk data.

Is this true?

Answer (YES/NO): YES